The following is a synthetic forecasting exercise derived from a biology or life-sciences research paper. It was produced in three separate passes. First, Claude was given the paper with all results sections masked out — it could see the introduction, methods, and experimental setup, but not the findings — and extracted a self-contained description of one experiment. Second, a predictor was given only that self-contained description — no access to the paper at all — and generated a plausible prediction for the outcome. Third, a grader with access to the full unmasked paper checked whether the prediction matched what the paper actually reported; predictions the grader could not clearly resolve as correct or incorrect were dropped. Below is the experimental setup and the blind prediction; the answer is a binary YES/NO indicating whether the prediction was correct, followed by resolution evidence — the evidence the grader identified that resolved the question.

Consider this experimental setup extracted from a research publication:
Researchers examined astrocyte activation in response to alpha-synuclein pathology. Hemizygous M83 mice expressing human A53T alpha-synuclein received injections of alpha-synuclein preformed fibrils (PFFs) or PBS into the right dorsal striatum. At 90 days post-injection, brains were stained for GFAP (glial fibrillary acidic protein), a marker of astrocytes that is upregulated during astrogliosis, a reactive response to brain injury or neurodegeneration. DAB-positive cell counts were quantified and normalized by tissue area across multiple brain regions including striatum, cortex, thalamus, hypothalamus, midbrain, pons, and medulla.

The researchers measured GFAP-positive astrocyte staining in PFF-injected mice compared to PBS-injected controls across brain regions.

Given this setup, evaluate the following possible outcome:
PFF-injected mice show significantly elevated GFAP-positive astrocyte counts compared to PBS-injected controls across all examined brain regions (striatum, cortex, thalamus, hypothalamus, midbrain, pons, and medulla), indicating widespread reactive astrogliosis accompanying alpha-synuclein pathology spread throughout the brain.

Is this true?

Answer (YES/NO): NO